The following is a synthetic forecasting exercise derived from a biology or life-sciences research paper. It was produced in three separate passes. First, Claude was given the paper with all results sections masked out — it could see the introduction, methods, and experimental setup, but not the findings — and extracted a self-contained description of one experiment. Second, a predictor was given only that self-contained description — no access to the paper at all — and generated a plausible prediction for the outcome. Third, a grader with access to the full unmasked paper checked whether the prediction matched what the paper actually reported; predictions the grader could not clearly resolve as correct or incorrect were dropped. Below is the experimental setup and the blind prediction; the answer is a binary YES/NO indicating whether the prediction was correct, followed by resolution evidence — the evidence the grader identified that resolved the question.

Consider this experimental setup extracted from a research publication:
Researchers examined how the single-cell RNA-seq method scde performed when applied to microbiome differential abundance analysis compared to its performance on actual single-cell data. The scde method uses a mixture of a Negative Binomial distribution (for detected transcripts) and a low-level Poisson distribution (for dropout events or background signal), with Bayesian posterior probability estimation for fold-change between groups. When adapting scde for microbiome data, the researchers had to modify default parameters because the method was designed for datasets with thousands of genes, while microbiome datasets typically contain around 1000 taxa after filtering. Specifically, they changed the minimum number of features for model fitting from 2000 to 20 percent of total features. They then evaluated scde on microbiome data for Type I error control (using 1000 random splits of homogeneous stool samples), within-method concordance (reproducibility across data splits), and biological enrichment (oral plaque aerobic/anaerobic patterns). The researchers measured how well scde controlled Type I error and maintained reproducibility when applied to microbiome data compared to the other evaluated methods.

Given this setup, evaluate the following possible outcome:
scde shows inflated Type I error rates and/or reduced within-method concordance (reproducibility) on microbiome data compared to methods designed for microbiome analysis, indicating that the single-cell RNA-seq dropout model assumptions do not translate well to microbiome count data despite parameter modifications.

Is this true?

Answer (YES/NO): NO